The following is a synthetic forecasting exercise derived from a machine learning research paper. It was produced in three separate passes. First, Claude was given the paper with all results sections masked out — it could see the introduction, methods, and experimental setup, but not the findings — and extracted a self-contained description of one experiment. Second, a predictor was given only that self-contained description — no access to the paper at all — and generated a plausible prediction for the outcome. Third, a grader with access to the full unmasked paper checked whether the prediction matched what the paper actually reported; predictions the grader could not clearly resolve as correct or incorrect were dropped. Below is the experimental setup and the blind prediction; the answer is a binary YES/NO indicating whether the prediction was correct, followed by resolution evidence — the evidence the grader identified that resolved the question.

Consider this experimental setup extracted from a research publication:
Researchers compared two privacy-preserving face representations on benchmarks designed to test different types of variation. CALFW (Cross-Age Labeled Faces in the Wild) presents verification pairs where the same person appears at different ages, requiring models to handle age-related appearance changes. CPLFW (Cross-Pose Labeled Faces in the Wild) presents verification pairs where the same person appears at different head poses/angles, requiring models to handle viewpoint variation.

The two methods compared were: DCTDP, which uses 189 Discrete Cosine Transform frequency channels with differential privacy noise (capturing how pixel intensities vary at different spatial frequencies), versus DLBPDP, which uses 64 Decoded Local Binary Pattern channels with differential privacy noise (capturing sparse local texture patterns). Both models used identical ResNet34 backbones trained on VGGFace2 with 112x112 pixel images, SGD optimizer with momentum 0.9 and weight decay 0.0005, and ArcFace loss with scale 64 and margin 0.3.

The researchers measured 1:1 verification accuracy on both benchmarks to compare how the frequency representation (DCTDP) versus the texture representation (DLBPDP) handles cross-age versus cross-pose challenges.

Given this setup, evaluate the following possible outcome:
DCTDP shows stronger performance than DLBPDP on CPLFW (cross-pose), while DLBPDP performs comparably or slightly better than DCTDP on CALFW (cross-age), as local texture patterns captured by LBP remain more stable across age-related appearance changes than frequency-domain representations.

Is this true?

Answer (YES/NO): NO